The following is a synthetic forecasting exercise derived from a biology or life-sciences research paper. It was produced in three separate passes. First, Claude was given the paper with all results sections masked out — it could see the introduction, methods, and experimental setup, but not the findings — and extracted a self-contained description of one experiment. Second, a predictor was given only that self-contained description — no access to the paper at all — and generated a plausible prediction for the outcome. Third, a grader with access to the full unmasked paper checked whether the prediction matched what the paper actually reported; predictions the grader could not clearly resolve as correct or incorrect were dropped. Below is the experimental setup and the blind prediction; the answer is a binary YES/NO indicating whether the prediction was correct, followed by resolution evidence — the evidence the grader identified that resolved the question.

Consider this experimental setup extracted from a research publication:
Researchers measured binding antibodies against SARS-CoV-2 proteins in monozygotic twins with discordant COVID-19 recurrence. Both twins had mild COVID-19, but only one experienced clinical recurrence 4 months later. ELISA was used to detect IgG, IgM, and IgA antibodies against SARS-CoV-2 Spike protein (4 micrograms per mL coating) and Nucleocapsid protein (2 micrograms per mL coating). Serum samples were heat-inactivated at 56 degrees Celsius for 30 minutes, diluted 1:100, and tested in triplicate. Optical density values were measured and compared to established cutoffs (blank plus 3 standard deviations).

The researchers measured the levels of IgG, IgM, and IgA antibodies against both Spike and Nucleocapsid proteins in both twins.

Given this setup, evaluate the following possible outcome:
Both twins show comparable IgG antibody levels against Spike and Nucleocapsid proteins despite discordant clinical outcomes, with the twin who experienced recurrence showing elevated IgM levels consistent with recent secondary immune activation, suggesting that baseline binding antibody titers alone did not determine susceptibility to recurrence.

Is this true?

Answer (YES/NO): NO